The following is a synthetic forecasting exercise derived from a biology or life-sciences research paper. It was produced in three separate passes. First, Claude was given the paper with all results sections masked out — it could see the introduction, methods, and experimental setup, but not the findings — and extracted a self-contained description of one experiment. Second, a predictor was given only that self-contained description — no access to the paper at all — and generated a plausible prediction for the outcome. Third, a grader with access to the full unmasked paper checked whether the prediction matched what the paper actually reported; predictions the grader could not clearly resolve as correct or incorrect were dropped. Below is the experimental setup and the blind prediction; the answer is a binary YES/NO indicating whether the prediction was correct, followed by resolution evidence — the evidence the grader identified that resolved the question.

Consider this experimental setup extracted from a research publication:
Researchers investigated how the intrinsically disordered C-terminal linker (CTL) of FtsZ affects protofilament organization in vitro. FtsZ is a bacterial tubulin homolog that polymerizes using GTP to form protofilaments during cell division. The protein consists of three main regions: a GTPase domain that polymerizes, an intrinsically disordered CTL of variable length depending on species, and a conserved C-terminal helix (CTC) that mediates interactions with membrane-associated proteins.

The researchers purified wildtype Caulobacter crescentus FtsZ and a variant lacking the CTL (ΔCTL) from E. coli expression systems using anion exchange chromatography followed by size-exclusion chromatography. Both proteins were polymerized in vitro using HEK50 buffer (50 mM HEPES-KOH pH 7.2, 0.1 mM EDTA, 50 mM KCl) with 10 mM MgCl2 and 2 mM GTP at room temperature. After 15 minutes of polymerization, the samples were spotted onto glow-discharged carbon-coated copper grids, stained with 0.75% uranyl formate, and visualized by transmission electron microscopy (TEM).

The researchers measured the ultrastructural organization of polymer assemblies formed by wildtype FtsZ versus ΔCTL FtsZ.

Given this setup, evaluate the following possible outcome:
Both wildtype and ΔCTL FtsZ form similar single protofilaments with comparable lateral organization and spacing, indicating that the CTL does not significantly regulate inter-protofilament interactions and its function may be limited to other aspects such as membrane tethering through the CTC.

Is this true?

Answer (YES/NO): NO